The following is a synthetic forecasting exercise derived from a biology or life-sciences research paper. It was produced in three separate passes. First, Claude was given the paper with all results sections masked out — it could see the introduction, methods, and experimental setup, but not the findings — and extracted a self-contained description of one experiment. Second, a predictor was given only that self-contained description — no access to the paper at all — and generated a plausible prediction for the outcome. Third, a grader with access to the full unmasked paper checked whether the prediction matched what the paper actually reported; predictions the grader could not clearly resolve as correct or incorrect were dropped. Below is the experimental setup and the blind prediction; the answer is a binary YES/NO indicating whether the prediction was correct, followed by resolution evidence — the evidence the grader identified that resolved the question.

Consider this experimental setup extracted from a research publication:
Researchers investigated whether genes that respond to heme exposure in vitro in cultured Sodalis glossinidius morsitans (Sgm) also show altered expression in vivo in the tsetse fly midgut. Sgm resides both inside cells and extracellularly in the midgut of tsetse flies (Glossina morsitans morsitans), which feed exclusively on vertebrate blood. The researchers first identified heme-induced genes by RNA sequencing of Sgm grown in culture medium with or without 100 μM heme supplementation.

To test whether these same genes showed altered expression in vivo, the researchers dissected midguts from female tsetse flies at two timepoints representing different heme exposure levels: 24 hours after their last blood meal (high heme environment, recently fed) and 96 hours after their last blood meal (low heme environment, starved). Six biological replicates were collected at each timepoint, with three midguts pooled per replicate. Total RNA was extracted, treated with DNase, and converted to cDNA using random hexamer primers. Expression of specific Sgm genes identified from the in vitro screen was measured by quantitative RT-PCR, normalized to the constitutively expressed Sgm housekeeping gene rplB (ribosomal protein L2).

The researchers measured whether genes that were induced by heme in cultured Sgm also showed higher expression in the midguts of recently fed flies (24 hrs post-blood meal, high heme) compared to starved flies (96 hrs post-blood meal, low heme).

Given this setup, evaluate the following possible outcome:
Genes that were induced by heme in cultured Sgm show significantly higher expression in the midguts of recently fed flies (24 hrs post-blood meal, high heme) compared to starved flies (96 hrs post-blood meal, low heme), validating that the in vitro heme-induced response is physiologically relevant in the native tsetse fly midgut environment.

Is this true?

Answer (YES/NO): YES